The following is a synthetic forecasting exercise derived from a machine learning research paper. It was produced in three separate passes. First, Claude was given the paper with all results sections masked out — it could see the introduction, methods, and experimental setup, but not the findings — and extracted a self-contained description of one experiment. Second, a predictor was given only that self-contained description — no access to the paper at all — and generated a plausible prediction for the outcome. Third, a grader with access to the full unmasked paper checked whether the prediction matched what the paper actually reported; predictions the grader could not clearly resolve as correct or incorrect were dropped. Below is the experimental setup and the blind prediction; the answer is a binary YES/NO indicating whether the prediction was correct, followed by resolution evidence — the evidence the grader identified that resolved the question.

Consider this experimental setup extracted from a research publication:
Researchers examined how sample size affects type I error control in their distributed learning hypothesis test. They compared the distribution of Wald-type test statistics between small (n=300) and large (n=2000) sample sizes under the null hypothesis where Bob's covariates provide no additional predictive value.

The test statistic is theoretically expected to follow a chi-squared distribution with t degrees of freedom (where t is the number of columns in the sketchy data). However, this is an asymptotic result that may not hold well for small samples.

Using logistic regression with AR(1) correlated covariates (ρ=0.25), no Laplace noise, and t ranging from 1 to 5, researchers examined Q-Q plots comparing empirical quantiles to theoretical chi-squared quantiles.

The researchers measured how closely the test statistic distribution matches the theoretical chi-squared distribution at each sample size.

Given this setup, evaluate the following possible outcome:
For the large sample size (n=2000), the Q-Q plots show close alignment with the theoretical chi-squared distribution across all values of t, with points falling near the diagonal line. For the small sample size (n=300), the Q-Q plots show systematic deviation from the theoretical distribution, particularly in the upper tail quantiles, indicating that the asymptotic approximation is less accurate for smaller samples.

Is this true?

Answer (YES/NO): NO